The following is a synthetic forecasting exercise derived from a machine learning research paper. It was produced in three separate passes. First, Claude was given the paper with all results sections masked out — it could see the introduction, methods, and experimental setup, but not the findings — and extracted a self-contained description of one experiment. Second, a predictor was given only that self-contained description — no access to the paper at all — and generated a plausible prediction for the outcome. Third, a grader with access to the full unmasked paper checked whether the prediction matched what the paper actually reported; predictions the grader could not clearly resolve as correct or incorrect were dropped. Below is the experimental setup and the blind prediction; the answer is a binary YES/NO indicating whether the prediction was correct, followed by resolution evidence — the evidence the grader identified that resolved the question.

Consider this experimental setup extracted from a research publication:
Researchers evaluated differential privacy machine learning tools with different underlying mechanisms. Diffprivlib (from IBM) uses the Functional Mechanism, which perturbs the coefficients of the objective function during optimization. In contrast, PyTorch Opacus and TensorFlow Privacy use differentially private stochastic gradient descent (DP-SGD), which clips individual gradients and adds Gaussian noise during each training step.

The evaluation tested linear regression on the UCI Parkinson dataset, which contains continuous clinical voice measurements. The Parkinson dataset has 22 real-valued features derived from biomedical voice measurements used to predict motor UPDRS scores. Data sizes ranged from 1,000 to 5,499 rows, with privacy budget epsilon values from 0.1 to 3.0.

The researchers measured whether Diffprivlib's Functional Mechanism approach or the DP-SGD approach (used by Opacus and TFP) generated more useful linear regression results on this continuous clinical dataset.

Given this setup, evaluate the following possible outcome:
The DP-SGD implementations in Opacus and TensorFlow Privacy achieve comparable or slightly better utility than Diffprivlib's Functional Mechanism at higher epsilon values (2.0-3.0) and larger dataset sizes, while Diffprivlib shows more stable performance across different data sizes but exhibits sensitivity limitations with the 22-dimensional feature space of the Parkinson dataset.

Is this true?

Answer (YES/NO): NO